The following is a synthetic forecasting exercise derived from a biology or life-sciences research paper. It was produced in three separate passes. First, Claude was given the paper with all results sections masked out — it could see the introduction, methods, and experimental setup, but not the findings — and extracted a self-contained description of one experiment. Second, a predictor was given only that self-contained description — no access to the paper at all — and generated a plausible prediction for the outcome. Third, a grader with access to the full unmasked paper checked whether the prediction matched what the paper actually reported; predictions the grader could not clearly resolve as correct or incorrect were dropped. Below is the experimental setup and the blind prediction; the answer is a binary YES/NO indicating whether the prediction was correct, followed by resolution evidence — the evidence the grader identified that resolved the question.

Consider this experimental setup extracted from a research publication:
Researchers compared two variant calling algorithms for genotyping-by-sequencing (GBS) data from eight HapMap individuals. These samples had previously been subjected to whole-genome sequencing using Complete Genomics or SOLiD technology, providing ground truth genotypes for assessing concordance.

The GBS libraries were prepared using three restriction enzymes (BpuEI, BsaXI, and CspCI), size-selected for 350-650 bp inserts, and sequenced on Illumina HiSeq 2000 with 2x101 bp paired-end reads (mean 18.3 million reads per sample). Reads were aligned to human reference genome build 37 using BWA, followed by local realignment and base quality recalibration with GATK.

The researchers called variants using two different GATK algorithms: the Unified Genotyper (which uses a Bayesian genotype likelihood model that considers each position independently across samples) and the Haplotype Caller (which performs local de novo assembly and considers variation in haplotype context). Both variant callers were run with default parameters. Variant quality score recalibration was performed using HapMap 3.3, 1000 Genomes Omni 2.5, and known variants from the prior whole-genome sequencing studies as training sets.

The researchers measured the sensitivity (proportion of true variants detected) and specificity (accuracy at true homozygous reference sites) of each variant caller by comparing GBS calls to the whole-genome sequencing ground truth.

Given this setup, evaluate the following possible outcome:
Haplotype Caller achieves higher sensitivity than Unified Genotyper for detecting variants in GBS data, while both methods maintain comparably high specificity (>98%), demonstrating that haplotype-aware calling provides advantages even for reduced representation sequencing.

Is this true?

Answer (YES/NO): NO